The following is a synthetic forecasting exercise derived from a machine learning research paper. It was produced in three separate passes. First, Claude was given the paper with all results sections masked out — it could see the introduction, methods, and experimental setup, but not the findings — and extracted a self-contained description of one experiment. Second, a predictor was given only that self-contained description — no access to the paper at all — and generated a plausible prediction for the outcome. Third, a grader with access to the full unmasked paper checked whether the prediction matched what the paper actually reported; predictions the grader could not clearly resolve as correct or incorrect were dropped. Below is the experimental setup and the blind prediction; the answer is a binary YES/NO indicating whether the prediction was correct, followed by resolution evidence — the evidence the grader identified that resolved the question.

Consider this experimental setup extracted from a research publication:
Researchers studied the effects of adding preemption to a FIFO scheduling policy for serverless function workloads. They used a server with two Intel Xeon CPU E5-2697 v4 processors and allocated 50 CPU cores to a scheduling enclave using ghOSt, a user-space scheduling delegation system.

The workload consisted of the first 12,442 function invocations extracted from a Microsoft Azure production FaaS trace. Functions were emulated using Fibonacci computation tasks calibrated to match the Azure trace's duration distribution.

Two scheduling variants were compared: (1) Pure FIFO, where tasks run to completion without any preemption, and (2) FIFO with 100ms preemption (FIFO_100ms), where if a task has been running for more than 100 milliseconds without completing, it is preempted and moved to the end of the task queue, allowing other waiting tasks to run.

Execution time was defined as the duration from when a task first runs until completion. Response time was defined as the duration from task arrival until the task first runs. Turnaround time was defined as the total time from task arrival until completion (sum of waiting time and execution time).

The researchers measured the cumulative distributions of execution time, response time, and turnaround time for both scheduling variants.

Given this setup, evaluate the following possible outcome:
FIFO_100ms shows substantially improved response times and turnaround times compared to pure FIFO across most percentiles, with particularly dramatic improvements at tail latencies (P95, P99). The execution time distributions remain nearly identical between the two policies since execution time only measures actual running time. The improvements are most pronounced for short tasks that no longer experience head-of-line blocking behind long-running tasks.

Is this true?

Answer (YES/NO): NO